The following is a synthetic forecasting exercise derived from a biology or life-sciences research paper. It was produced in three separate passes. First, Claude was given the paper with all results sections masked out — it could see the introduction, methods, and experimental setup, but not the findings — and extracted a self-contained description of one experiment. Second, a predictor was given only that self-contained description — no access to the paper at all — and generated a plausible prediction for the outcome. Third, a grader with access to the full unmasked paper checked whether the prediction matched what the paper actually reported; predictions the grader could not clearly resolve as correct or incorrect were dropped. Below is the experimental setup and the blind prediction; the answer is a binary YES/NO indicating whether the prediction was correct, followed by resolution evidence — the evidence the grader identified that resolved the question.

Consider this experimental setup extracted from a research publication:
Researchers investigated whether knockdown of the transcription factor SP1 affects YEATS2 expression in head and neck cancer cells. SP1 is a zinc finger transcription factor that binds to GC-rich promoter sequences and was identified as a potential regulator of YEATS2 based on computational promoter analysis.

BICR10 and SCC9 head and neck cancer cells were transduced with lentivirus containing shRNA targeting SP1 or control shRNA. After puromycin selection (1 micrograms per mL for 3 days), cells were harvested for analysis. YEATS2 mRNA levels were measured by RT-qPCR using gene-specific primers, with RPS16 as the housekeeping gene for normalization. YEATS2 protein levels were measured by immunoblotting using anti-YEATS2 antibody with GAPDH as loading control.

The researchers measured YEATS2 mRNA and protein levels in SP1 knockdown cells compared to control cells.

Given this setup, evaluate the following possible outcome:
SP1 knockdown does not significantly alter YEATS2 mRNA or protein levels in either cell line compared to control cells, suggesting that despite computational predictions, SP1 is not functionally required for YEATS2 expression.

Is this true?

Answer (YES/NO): NO